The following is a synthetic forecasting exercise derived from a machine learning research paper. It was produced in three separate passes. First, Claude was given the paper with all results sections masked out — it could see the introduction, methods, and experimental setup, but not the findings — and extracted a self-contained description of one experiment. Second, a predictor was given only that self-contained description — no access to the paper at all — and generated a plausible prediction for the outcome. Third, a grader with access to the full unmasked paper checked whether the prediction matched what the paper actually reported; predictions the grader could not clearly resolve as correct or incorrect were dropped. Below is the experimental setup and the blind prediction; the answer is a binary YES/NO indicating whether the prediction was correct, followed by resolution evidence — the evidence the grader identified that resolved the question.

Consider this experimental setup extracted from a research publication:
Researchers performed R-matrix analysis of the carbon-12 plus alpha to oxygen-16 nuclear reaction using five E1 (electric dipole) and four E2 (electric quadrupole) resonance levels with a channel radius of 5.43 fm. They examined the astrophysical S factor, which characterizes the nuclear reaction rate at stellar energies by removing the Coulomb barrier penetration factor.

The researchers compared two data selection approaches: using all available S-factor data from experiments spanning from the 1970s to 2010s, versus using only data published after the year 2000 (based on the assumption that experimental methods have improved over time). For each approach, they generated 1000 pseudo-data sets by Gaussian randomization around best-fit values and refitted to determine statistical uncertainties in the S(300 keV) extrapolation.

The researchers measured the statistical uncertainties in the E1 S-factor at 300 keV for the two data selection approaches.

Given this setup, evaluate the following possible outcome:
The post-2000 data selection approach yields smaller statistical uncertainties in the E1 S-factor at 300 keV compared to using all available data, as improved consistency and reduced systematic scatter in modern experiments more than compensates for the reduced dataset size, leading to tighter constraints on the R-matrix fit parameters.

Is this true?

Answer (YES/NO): NO